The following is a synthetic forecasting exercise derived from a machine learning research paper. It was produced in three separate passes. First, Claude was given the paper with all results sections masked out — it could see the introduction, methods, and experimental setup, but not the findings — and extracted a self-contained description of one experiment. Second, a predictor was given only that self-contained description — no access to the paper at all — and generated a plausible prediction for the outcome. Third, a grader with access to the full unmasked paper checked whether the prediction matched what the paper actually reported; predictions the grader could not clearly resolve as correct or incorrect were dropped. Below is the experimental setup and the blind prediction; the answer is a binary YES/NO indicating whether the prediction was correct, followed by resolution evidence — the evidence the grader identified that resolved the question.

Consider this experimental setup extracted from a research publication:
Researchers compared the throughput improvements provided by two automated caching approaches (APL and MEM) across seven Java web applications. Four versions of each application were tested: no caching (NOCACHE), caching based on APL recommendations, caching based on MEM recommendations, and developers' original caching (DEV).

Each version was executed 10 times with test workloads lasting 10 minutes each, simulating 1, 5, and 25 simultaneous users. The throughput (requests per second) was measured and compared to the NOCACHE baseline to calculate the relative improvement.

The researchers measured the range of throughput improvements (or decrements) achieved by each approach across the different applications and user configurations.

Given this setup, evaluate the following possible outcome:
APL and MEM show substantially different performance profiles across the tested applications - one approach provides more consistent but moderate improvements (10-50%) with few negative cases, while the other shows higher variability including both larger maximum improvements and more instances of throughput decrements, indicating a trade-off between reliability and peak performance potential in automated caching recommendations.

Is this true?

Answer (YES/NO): NO